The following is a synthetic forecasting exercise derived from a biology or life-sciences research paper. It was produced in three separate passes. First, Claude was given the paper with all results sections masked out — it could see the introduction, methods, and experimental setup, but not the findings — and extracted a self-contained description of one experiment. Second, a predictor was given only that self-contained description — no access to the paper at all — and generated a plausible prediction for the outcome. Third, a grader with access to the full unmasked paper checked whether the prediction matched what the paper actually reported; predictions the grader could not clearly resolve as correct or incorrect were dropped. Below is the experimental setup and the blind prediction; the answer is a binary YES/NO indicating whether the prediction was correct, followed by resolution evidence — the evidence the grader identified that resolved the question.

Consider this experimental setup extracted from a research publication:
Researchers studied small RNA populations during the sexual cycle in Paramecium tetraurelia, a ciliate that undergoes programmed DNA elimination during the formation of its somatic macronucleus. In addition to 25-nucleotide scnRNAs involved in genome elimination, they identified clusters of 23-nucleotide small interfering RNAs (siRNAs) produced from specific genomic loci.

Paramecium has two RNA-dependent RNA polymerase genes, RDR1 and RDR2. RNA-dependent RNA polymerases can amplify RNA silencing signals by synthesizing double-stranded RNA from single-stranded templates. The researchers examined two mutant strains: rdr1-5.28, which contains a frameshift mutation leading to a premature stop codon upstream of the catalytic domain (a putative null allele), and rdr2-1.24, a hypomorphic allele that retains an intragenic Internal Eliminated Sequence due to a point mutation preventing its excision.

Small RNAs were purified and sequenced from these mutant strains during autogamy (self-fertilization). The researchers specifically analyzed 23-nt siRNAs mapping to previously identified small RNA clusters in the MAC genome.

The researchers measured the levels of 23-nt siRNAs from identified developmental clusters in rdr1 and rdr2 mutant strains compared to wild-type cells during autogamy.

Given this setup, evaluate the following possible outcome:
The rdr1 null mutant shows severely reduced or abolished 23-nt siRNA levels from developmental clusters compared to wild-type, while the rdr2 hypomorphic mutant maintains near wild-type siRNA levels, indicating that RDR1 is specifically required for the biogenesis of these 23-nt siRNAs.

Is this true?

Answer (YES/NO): NO